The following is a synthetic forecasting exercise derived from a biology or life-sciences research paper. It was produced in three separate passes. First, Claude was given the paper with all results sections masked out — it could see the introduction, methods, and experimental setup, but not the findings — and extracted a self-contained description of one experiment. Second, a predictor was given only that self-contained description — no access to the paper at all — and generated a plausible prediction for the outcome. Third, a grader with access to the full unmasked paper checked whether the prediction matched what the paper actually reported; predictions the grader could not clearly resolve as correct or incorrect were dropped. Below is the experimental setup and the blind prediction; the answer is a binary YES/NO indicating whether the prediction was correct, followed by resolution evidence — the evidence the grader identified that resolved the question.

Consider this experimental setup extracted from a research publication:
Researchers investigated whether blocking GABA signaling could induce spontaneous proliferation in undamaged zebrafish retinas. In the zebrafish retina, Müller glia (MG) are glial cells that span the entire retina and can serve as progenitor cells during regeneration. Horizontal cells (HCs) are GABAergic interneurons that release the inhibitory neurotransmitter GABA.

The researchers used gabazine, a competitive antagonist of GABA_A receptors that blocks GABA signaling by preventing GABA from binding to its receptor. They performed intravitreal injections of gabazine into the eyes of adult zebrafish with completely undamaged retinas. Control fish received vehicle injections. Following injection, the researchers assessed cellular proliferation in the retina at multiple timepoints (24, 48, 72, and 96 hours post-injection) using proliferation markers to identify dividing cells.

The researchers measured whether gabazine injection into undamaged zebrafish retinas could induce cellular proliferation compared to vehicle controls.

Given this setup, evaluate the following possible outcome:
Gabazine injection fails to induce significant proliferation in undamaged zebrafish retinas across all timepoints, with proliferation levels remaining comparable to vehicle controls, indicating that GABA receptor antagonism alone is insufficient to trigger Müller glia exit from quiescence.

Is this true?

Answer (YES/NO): NO